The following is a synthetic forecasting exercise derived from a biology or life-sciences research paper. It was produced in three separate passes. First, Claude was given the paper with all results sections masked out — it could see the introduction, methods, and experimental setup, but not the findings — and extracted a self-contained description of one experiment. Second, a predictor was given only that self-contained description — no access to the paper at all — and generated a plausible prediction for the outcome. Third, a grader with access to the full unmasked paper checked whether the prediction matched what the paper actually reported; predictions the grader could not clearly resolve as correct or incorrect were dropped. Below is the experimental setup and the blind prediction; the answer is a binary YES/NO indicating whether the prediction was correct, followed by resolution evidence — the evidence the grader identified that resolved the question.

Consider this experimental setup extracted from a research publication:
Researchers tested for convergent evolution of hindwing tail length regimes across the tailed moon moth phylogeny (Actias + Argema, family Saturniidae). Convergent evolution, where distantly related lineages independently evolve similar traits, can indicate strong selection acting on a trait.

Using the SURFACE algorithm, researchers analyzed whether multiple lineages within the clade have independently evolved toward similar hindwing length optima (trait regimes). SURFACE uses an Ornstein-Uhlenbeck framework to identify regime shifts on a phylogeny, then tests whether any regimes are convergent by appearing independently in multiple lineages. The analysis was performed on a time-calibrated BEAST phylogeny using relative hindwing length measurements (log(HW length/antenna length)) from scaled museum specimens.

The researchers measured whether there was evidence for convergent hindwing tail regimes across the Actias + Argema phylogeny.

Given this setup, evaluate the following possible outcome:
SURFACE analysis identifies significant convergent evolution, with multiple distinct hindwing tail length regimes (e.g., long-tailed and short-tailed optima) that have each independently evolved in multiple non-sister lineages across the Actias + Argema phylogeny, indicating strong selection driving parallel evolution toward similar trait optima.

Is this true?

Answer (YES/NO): NO